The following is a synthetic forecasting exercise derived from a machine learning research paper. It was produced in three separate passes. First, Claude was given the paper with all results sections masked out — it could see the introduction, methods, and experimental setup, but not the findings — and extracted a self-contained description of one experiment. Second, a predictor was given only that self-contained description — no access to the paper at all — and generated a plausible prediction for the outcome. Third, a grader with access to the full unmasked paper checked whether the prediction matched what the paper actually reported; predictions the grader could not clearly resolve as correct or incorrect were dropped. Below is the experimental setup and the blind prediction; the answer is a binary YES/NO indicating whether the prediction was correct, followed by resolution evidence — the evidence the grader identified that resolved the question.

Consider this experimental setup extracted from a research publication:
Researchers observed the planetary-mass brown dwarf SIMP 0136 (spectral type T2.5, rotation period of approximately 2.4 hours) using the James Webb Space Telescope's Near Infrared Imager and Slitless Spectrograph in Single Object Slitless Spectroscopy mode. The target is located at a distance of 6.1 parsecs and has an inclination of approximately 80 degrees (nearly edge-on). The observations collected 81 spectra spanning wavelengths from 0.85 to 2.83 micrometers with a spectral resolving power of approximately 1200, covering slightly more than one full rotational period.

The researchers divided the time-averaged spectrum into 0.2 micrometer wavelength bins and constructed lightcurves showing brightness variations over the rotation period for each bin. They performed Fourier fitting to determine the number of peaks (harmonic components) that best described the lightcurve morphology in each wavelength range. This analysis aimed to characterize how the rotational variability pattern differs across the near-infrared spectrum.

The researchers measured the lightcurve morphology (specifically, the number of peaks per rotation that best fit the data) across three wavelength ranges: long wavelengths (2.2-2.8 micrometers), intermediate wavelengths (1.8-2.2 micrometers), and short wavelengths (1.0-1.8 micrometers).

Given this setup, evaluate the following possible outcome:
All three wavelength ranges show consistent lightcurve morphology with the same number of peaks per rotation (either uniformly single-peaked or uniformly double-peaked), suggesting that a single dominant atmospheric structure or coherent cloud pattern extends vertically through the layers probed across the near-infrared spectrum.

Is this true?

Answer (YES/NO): NO